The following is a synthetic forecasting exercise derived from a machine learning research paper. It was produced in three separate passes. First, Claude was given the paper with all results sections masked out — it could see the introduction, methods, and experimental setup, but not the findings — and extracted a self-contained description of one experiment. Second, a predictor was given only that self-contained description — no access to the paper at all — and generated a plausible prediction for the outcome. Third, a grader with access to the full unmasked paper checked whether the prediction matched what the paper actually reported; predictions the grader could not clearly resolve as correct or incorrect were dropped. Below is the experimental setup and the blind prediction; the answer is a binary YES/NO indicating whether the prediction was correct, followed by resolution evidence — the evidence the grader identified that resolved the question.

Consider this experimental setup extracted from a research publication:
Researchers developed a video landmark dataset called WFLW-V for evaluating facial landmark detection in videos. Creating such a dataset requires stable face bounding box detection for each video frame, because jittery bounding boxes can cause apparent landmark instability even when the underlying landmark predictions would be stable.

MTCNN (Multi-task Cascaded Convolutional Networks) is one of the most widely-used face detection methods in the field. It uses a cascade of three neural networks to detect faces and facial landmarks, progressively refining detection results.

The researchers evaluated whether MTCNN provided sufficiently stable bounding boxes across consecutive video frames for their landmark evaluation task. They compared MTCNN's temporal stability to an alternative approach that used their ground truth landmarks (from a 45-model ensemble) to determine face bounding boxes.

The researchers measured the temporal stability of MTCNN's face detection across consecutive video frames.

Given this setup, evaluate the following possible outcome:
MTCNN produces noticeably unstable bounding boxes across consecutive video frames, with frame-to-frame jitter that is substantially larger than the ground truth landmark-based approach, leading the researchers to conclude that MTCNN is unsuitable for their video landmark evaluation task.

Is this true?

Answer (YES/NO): YES